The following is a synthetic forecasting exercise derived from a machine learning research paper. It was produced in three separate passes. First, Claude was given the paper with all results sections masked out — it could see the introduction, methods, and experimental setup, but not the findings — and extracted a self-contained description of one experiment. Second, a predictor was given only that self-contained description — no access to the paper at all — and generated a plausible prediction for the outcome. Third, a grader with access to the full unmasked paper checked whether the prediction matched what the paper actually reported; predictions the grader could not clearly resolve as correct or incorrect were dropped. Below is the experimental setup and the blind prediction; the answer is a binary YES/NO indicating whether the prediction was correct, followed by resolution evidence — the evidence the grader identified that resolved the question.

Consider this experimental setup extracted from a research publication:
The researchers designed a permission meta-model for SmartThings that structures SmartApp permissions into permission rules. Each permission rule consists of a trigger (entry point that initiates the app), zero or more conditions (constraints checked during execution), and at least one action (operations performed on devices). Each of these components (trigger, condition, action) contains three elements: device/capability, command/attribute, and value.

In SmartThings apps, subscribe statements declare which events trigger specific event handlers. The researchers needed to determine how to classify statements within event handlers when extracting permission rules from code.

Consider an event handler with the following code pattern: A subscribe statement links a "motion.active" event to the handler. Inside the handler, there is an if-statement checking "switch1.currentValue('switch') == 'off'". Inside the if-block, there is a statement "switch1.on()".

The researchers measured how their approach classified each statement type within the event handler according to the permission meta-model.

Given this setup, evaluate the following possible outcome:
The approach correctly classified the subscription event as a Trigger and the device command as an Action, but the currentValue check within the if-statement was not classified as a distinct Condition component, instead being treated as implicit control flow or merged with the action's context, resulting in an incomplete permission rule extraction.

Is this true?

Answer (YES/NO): NO